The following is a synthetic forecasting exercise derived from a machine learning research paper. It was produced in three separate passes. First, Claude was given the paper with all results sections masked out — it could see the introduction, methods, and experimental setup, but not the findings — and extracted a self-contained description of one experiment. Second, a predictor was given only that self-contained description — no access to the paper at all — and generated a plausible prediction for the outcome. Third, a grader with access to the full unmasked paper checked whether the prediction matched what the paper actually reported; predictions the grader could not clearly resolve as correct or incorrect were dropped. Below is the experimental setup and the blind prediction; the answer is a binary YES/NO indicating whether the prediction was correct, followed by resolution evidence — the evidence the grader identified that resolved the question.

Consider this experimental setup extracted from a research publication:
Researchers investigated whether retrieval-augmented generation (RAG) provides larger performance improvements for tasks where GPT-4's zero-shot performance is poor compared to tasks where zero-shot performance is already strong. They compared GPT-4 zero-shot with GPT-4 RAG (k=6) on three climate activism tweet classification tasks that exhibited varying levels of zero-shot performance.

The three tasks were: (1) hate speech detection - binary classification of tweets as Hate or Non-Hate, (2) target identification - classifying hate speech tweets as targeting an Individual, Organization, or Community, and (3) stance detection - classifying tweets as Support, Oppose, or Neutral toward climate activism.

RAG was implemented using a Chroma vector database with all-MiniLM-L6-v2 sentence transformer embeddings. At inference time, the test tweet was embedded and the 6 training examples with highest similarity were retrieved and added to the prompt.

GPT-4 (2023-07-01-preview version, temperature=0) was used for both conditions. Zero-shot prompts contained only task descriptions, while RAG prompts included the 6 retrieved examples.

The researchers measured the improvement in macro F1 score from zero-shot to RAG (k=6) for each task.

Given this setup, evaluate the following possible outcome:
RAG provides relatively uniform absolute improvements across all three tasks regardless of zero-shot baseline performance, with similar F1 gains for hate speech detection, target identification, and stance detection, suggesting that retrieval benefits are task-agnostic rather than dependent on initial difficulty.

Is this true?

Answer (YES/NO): NO